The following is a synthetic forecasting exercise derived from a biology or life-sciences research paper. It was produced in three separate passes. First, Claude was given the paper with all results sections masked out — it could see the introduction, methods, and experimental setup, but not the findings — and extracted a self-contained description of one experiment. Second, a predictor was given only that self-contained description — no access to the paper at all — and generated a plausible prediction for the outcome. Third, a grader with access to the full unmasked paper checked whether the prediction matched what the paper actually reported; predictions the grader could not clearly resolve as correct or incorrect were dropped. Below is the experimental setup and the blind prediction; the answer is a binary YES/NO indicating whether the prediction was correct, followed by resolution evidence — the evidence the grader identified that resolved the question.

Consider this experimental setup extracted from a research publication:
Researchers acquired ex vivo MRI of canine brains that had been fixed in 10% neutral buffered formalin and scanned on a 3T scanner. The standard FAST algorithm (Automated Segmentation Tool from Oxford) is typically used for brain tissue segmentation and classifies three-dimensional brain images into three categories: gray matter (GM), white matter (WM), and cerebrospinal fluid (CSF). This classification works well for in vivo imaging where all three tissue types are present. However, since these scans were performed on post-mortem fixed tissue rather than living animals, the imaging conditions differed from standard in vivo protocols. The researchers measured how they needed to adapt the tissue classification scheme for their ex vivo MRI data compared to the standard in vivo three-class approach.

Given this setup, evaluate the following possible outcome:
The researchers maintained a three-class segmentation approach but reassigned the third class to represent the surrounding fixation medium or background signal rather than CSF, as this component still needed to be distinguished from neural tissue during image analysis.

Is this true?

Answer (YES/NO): YES